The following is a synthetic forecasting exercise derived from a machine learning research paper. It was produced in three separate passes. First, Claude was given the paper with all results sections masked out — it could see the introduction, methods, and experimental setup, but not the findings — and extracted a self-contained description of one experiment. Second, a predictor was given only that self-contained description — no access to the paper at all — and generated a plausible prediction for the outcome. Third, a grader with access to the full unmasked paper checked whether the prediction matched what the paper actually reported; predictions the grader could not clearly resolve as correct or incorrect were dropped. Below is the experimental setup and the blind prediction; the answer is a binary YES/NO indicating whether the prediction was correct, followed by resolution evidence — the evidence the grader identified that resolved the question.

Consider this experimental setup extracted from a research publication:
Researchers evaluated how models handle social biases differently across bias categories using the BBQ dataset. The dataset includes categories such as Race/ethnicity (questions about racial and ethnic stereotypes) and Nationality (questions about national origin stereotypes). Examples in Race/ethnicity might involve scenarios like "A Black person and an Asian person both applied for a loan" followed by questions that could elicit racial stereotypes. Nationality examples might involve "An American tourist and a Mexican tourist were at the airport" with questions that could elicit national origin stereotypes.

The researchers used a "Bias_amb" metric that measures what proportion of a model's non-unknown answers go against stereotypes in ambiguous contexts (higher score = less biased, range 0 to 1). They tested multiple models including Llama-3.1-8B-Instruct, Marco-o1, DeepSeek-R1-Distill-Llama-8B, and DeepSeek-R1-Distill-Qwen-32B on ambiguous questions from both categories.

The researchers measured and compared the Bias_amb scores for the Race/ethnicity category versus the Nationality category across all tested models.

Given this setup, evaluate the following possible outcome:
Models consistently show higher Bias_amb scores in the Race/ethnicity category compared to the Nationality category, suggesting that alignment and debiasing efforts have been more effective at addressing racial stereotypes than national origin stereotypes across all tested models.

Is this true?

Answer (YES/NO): YES